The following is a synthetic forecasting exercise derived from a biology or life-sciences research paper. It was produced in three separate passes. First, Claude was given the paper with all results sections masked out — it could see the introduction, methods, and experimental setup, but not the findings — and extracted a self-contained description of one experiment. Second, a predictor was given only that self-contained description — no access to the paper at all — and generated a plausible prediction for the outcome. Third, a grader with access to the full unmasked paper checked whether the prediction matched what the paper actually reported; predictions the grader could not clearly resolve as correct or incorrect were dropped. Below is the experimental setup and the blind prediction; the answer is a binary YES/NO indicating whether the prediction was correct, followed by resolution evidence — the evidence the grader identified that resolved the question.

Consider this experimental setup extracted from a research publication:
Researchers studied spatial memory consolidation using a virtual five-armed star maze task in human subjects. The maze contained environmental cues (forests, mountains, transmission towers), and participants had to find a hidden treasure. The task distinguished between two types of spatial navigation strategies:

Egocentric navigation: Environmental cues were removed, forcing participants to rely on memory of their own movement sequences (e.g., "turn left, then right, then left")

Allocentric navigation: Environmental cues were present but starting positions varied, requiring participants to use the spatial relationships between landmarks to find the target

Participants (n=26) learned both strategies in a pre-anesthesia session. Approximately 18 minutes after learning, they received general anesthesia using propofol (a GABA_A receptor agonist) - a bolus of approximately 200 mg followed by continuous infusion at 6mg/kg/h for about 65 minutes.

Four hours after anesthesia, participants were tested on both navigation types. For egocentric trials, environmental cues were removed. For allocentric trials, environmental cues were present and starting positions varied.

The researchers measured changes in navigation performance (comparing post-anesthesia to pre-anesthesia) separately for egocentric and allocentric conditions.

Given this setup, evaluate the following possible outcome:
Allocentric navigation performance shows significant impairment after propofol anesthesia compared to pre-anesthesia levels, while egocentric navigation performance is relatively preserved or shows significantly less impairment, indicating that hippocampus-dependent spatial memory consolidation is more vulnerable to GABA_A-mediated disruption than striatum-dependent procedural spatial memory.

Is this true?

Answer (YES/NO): NO